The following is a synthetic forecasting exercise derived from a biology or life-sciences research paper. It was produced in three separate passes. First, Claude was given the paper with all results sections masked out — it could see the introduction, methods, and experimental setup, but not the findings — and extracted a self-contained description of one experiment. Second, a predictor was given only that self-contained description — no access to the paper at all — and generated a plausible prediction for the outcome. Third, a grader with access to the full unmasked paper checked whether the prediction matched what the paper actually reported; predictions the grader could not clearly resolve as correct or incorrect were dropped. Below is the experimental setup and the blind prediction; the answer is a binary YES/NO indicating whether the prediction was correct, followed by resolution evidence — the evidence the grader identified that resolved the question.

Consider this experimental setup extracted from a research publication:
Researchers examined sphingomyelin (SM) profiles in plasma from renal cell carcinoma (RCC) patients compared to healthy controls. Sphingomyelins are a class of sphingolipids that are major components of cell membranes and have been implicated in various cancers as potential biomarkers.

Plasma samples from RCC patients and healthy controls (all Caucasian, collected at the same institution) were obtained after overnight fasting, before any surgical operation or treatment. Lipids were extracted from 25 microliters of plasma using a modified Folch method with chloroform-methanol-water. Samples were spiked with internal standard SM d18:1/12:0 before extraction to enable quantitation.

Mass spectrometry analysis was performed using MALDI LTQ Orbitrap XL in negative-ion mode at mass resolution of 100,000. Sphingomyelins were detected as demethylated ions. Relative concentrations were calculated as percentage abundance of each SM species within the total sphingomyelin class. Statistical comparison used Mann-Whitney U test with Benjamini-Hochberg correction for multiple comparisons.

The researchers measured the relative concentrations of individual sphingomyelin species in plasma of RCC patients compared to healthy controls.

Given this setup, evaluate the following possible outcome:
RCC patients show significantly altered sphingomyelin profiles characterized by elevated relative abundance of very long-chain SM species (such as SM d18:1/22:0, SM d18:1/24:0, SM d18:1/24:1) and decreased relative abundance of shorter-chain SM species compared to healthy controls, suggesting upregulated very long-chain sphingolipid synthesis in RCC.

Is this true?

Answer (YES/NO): NO